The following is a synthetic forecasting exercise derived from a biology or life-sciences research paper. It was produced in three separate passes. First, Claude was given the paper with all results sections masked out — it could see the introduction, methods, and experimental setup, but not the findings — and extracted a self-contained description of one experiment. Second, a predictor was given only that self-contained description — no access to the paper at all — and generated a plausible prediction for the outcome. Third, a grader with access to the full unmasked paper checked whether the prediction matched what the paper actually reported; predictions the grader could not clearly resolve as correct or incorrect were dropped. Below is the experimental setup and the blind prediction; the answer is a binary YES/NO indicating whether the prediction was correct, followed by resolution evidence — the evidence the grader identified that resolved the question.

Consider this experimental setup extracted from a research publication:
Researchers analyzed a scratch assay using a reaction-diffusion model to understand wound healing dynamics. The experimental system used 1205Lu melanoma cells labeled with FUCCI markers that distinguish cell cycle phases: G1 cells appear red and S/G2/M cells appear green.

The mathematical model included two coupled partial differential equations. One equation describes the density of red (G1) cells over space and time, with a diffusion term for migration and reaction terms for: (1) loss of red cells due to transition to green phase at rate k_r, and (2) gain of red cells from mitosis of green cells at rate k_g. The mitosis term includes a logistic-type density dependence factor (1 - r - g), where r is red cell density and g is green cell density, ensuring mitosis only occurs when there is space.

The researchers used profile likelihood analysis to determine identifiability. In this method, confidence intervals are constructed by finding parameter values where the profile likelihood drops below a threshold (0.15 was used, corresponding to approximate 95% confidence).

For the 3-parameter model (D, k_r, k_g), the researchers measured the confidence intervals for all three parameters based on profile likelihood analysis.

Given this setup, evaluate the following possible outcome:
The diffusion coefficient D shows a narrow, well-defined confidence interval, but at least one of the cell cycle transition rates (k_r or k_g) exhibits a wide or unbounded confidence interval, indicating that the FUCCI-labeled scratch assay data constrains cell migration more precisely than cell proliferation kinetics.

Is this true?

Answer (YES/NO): NO